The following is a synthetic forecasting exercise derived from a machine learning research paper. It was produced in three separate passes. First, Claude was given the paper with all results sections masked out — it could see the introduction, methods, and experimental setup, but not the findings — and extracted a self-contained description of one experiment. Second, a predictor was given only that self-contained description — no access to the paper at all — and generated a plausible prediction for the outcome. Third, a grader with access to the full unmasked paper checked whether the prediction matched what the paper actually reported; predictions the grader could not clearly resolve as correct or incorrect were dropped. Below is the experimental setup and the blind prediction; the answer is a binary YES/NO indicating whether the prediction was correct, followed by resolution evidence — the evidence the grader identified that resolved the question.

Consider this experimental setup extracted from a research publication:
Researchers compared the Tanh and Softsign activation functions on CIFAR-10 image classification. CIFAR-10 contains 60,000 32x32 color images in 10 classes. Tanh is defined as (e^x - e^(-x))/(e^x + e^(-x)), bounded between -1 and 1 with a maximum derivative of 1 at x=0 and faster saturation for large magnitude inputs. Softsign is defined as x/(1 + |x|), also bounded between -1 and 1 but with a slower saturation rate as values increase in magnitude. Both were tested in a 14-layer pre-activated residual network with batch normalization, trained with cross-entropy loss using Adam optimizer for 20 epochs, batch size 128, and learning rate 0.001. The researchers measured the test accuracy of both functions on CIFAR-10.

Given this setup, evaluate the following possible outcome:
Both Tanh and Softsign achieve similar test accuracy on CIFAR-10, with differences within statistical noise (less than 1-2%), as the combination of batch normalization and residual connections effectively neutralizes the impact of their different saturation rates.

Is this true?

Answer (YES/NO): NO